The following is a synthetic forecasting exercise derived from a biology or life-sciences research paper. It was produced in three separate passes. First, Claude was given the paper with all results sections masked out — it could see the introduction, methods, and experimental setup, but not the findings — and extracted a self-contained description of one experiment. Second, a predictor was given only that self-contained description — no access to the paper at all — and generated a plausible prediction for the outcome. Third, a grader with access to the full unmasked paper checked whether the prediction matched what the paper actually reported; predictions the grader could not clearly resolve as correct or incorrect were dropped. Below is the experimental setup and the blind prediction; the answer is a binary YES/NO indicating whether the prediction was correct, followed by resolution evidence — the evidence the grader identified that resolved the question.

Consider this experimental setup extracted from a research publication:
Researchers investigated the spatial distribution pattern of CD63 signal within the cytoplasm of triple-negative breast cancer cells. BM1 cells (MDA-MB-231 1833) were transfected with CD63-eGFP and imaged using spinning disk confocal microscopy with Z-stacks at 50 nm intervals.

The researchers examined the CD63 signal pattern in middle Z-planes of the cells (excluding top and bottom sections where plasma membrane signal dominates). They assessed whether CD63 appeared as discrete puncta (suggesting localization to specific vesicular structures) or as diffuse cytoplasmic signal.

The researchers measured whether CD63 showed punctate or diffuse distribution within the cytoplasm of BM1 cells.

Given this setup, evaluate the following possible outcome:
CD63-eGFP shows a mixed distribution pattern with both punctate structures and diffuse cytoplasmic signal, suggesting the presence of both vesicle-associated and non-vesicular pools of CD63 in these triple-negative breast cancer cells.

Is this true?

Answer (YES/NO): NO